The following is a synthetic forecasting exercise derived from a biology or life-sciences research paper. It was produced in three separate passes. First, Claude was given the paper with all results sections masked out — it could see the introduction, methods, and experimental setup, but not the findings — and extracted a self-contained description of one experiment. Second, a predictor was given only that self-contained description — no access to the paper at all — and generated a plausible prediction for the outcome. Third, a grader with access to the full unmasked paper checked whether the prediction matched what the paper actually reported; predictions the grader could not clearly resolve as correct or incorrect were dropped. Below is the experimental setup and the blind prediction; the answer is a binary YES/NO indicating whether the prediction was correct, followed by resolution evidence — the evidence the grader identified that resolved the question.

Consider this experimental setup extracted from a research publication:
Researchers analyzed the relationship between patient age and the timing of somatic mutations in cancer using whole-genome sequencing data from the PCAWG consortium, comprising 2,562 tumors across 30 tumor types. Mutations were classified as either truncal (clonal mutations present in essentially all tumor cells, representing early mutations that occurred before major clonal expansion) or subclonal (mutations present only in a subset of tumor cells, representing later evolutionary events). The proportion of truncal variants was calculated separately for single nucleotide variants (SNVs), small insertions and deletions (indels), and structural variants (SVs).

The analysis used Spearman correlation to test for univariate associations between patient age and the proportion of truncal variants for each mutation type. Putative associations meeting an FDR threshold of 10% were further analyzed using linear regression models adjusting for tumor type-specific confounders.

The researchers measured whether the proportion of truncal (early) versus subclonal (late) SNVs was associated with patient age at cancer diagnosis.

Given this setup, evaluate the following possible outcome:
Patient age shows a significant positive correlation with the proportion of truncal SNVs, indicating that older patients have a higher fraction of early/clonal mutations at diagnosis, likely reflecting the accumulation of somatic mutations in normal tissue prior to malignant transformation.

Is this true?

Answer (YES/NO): YES